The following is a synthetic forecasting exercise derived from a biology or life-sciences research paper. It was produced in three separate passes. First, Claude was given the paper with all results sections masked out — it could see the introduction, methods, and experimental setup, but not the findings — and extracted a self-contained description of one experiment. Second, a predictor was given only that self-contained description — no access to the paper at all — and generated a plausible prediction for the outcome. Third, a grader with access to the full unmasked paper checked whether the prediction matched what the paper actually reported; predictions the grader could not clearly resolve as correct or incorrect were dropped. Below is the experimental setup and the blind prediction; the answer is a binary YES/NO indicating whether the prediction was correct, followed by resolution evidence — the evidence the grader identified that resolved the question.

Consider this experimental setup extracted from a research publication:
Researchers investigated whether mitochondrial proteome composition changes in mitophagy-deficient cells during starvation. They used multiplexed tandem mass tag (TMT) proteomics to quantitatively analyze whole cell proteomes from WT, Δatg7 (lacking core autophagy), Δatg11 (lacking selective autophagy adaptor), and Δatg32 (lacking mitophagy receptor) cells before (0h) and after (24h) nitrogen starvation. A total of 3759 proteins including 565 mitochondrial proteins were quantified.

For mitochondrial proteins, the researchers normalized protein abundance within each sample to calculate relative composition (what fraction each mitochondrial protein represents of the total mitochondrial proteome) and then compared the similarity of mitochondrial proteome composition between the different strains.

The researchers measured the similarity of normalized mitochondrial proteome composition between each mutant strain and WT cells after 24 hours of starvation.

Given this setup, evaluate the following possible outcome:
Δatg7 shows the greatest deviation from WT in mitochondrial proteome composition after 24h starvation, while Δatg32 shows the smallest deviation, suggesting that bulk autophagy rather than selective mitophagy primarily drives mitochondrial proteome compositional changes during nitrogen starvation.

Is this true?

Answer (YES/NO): YES